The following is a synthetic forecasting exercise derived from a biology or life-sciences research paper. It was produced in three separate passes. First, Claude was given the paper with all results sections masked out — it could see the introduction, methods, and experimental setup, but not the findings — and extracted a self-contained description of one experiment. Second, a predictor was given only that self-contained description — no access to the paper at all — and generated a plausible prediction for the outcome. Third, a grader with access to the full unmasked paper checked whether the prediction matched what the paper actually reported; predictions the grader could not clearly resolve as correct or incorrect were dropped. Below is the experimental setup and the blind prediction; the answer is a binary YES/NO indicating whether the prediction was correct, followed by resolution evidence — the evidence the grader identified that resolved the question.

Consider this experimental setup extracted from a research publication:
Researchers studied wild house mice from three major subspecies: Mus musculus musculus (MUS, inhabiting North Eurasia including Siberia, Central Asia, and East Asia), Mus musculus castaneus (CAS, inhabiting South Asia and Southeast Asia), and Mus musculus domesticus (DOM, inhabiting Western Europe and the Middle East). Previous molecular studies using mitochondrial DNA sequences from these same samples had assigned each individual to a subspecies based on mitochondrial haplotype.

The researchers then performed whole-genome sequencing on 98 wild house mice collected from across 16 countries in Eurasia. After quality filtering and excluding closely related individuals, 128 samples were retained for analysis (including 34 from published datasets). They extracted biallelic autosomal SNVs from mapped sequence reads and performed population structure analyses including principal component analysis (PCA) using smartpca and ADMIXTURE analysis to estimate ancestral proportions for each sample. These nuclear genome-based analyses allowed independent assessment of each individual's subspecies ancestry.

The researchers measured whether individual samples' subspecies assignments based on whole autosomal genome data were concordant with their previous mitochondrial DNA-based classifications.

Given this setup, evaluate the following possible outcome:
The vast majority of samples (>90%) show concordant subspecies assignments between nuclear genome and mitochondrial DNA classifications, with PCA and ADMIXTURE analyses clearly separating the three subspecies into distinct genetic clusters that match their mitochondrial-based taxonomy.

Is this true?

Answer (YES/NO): NO